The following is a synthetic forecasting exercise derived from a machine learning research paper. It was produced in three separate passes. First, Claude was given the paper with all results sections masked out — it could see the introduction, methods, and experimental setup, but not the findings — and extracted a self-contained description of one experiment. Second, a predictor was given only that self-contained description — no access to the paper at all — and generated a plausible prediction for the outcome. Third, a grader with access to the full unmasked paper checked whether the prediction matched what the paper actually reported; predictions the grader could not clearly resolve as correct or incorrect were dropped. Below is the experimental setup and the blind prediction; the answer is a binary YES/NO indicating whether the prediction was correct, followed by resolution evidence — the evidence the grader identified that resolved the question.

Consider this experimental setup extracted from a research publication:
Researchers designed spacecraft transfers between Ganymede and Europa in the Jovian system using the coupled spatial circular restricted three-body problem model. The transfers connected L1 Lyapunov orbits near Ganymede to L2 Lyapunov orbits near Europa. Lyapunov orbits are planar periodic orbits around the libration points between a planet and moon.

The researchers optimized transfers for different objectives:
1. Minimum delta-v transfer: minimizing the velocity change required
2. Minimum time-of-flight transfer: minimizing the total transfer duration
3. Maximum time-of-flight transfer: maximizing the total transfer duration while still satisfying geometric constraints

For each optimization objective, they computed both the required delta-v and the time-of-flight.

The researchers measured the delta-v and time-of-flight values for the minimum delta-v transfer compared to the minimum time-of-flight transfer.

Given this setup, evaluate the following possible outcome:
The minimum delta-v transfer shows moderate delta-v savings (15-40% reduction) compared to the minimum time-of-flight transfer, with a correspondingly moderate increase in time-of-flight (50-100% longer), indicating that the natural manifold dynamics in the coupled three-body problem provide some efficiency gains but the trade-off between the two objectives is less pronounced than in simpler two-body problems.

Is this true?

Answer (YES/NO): NO